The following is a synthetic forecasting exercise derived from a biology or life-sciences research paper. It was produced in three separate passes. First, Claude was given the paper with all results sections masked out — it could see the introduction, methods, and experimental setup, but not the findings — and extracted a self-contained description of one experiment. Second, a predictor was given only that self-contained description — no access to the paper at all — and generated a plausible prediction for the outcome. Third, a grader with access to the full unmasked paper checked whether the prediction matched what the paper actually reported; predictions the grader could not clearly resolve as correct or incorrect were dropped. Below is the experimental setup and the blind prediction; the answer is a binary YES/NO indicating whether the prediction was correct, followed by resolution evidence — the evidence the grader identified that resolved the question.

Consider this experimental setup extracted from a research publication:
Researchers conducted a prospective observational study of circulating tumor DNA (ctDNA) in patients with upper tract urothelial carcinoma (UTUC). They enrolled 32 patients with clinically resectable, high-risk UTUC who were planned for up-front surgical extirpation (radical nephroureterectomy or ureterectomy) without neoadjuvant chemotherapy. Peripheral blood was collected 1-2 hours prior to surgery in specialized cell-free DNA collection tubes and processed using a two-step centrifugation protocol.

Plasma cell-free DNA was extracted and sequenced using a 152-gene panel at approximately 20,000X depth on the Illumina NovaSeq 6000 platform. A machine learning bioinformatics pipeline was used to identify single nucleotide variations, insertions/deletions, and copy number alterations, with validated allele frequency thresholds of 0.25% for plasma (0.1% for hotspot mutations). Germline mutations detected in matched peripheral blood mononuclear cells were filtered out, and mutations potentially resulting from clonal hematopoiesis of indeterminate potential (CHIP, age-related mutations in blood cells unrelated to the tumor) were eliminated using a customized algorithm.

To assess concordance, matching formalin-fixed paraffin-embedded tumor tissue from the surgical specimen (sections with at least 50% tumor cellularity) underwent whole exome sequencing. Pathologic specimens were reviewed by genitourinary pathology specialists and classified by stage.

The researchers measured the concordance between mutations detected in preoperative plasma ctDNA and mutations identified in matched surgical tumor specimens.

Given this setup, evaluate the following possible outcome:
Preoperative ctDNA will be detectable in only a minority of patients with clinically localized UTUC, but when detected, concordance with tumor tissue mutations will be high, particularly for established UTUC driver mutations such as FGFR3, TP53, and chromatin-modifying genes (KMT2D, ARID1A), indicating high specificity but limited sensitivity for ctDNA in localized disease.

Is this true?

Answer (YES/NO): NO